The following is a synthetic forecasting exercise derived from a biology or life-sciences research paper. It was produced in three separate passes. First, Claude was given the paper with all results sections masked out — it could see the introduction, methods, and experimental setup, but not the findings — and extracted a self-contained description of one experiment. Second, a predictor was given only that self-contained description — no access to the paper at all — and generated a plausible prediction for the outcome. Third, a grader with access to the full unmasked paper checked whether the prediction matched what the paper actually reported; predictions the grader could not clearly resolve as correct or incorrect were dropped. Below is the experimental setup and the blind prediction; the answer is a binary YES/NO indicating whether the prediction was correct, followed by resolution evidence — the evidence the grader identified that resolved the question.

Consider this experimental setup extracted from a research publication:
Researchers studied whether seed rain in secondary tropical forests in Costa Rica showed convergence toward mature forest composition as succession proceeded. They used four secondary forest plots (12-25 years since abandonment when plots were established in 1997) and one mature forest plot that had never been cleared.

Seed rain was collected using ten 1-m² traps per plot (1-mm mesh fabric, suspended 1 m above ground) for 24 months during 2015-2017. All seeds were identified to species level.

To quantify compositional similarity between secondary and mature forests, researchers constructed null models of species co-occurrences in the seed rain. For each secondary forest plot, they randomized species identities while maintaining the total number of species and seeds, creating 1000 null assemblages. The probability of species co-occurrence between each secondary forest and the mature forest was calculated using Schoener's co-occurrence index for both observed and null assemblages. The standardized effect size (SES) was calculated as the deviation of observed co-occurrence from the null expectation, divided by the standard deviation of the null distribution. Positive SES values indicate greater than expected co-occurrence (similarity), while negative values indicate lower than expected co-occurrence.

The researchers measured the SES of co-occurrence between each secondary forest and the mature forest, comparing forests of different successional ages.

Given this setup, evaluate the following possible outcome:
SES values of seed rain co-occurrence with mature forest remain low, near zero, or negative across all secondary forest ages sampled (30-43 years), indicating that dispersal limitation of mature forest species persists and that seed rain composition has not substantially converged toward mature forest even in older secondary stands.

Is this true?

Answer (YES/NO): NO